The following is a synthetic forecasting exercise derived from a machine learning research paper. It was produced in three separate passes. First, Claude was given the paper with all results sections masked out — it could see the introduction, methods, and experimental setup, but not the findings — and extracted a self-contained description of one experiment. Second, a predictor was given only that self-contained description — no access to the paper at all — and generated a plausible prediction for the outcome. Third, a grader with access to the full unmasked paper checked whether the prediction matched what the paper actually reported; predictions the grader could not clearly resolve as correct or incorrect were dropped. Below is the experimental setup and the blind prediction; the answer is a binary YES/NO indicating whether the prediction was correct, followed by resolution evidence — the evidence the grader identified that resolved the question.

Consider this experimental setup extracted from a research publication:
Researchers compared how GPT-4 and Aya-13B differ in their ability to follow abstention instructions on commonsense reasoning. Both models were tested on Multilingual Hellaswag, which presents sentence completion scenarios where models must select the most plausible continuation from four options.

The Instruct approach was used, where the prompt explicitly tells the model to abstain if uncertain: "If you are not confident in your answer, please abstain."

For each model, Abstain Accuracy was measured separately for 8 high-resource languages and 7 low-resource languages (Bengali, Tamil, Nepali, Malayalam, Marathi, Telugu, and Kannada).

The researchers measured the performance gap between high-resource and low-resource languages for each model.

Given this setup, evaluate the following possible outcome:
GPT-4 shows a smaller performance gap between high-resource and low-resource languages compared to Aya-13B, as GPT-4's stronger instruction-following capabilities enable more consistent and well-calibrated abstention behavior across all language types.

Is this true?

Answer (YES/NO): NO